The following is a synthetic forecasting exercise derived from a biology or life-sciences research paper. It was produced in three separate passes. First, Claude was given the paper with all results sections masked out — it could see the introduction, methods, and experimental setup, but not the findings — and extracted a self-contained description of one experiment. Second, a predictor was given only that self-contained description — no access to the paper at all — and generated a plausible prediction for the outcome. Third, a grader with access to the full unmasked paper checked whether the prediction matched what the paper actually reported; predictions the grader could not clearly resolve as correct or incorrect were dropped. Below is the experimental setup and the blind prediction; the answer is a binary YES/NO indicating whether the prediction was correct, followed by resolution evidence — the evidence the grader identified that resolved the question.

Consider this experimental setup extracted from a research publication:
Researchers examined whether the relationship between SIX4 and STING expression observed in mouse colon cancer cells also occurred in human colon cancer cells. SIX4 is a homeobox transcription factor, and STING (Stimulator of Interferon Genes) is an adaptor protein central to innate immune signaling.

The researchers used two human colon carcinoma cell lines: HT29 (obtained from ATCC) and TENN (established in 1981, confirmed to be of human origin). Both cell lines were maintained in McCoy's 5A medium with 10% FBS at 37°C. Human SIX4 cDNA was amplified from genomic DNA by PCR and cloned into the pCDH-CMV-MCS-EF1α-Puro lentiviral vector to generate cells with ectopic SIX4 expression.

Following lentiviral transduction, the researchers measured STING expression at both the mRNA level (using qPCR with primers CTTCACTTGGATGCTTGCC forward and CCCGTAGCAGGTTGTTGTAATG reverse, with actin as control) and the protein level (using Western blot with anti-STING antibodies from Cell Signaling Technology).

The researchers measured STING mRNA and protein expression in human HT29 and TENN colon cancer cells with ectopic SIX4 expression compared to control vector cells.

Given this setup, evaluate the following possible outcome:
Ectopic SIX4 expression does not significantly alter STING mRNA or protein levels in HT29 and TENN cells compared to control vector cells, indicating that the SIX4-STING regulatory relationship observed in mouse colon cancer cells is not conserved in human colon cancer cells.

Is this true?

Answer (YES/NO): NO